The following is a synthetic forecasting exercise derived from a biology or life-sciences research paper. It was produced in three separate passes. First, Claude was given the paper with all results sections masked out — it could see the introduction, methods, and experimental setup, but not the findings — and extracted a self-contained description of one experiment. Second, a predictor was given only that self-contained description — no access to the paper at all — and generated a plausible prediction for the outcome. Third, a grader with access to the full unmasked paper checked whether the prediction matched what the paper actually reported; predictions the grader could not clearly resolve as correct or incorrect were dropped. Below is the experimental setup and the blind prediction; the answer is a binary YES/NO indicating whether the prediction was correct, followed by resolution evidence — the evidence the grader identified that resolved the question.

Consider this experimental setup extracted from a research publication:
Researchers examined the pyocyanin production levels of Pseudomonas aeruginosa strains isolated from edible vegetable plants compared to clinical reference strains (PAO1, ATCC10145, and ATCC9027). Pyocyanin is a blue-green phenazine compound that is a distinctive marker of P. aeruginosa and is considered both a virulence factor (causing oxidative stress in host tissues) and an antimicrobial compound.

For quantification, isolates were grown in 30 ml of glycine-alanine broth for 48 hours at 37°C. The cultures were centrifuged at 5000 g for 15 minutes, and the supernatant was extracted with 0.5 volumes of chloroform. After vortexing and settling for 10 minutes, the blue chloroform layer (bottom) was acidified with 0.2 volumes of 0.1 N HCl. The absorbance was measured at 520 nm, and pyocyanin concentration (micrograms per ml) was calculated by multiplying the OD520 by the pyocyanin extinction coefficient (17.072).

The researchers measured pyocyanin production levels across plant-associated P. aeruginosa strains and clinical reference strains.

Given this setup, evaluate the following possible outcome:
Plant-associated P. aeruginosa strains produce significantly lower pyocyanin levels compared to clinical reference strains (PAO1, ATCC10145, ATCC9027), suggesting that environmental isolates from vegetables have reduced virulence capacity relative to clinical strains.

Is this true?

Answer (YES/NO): NO